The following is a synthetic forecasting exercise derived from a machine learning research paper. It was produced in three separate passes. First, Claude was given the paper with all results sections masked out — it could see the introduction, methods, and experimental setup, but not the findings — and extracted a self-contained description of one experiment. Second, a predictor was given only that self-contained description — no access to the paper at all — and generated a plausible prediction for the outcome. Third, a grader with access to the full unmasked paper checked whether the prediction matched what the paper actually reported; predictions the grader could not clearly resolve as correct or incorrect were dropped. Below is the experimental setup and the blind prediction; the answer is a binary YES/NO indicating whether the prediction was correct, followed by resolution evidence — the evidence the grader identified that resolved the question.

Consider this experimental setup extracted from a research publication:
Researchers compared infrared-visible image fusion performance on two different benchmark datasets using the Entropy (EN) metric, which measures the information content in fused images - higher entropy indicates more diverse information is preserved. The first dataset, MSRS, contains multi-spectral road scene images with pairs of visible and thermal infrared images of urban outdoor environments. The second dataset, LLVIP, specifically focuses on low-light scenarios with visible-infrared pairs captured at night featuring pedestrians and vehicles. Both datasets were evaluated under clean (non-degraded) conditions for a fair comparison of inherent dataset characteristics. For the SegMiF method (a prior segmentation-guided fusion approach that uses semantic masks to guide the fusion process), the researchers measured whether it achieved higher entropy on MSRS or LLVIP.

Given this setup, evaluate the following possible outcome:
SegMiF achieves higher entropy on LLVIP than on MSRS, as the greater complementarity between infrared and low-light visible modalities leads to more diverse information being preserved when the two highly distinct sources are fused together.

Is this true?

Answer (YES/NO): YES